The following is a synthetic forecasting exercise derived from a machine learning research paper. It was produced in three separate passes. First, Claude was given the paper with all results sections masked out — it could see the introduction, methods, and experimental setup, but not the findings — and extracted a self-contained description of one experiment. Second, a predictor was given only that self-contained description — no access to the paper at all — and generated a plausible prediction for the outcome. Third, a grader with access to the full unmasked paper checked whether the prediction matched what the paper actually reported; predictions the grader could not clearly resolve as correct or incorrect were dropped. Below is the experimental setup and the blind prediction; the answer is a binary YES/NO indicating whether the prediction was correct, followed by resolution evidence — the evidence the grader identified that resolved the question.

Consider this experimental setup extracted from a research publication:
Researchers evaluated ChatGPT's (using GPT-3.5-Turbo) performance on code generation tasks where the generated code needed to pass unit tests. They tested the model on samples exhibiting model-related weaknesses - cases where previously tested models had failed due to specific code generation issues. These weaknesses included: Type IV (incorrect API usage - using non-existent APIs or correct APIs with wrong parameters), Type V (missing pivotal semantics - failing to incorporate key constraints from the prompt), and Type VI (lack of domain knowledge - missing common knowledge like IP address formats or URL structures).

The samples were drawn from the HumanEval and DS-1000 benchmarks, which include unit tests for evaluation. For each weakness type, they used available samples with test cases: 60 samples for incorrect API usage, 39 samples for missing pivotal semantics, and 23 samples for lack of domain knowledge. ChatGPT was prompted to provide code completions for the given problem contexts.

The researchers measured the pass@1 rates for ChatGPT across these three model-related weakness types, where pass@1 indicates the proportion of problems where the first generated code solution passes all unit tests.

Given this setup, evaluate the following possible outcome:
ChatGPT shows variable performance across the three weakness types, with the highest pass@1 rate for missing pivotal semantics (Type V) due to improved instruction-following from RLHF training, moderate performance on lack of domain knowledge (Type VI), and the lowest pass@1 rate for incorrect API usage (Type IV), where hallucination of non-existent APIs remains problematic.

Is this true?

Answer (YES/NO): NO